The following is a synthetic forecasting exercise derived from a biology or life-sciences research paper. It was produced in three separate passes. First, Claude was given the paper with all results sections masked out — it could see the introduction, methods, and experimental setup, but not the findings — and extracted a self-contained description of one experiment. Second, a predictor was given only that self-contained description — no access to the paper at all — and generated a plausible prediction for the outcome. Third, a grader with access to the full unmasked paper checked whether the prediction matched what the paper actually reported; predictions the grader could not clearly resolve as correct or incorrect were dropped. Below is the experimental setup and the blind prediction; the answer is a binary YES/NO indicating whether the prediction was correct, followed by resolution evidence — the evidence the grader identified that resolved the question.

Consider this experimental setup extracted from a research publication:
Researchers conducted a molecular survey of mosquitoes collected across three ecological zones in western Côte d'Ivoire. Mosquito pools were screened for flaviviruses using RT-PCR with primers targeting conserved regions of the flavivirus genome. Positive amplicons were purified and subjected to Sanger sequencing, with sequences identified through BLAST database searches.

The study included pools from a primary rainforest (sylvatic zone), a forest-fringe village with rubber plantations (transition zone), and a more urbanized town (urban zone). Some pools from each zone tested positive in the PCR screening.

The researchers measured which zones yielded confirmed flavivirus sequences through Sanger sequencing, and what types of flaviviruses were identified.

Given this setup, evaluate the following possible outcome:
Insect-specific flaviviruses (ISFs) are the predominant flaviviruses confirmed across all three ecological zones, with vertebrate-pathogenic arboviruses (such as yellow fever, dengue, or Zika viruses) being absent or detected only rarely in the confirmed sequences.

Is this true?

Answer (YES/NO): NO